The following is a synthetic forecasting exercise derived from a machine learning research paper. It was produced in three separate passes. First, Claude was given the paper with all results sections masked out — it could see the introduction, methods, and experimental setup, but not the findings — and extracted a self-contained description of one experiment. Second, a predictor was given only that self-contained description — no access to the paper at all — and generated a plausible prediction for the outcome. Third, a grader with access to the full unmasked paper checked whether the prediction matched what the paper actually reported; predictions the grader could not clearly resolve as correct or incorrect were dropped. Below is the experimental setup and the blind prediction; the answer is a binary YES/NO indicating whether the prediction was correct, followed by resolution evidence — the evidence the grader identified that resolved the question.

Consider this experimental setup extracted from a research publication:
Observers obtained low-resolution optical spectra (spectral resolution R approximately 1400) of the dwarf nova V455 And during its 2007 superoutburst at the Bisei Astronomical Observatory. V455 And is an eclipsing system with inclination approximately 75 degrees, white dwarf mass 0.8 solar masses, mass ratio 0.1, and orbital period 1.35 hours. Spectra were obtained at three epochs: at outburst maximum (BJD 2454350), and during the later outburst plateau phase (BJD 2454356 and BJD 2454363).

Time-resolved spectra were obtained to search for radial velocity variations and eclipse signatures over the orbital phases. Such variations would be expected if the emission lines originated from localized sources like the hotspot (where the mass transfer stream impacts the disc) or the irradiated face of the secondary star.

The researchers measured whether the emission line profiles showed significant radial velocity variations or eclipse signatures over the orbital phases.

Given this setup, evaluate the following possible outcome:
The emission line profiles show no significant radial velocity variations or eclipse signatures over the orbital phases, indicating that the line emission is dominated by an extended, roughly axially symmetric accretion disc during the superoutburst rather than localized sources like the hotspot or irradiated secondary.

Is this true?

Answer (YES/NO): NO